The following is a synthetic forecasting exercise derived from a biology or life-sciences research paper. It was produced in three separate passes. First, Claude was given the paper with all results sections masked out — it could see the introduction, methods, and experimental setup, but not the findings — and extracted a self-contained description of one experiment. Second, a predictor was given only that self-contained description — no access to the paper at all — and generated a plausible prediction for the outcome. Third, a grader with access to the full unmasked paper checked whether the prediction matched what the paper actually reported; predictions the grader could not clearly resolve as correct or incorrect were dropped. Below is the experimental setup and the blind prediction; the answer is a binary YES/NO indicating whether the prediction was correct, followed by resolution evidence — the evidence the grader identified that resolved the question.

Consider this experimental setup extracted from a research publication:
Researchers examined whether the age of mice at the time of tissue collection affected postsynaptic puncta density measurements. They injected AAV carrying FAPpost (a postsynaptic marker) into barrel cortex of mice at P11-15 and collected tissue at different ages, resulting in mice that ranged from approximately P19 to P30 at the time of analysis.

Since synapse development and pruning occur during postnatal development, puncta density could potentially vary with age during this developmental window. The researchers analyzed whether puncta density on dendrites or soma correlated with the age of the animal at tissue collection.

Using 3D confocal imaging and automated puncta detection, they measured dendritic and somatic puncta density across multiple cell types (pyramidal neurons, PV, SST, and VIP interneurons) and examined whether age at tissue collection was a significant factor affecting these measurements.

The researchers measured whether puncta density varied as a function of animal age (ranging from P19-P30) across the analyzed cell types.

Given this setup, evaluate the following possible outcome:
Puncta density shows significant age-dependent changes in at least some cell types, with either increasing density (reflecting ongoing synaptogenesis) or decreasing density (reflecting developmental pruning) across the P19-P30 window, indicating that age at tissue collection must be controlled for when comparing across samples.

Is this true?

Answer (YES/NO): NO